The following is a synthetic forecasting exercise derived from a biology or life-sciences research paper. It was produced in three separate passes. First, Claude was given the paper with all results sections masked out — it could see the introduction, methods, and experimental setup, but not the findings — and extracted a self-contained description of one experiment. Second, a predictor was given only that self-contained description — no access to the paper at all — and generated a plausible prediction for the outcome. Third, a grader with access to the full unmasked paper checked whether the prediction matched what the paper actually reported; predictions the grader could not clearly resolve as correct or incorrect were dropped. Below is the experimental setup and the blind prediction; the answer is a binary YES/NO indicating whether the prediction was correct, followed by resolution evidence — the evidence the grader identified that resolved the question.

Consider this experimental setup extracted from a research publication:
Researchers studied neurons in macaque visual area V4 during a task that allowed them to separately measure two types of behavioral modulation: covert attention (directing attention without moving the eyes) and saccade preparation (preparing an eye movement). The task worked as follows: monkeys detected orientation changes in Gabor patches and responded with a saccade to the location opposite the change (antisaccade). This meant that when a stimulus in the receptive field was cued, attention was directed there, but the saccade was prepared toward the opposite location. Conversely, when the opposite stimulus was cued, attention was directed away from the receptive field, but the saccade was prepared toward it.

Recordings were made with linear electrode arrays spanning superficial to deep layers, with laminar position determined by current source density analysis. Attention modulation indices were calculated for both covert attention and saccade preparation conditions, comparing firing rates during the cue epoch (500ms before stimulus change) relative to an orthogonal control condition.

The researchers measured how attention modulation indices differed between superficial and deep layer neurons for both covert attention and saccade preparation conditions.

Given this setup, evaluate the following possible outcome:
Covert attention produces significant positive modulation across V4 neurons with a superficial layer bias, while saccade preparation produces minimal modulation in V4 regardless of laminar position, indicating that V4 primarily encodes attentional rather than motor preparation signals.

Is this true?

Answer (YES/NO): NO